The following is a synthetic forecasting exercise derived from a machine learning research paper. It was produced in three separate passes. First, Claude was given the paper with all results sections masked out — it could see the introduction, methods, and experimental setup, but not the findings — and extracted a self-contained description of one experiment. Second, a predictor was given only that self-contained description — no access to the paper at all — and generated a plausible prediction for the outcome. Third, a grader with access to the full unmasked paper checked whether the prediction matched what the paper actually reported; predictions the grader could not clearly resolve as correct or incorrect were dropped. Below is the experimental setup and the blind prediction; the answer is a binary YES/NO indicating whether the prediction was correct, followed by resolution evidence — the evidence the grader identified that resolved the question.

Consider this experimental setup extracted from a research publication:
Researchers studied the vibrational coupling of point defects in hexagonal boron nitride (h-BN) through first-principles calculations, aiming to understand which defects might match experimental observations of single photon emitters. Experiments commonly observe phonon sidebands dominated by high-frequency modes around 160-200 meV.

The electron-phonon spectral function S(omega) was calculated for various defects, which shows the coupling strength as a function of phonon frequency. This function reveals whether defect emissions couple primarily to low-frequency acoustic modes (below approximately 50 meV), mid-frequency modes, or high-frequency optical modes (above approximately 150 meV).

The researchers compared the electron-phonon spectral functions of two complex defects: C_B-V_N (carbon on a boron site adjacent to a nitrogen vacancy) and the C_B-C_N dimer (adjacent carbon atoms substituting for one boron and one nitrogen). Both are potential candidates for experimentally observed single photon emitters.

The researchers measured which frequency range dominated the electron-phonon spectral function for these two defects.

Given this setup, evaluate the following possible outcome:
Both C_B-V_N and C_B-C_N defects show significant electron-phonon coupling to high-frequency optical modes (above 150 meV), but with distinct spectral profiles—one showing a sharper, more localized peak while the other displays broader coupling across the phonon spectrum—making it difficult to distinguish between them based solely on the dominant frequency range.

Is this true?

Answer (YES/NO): NO